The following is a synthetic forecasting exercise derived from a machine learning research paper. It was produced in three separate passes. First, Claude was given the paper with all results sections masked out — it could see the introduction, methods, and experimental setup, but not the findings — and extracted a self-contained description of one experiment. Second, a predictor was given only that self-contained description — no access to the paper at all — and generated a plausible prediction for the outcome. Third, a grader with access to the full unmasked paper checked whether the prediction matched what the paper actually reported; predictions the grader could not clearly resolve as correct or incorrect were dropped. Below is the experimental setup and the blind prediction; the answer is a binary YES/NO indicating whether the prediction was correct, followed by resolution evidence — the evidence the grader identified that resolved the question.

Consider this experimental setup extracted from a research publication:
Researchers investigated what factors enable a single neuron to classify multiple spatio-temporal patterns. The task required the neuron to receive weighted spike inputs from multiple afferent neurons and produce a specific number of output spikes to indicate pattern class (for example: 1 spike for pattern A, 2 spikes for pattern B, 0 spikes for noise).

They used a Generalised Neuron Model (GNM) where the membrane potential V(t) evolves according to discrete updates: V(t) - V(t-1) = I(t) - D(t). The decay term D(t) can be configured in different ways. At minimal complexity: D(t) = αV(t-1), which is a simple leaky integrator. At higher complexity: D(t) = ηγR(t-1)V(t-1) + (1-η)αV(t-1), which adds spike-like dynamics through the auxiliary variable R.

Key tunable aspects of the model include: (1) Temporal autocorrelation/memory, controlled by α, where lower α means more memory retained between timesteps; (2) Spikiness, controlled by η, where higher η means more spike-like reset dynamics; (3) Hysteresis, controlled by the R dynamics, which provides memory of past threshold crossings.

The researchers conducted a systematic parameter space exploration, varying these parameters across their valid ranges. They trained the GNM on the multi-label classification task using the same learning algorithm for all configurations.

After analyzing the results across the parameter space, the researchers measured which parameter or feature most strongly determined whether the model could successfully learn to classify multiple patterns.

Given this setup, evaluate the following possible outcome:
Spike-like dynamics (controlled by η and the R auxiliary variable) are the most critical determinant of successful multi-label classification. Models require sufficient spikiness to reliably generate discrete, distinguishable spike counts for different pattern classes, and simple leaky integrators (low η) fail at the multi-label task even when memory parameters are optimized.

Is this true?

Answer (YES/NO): NO